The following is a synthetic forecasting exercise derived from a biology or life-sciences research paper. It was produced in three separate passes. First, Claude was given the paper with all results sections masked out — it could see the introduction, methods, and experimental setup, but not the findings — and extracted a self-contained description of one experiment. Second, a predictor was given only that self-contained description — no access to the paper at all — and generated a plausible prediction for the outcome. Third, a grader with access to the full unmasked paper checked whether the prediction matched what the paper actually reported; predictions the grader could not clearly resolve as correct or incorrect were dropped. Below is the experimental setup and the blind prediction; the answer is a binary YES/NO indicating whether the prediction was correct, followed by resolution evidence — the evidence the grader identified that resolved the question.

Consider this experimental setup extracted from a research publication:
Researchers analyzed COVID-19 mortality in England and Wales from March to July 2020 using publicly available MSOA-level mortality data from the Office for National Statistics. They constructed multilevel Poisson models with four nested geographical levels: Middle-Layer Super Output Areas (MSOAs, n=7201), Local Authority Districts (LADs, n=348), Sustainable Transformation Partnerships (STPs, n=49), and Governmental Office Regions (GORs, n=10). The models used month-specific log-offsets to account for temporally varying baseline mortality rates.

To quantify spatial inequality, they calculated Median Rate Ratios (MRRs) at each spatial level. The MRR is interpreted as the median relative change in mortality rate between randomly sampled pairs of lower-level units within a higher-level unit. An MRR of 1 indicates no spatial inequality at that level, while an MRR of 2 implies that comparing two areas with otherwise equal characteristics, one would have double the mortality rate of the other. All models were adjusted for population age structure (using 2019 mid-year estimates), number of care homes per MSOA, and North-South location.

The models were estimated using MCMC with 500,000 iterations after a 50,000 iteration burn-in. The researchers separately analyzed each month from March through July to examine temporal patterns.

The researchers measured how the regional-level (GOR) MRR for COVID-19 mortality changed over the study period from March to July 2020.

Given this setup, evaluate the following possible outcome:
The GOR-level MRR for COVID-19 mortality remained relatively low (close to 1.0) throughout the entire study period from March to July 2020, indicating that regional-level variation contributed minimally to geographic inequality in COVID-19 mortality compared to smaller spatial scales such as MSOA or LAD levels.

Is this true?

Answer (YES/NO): NO